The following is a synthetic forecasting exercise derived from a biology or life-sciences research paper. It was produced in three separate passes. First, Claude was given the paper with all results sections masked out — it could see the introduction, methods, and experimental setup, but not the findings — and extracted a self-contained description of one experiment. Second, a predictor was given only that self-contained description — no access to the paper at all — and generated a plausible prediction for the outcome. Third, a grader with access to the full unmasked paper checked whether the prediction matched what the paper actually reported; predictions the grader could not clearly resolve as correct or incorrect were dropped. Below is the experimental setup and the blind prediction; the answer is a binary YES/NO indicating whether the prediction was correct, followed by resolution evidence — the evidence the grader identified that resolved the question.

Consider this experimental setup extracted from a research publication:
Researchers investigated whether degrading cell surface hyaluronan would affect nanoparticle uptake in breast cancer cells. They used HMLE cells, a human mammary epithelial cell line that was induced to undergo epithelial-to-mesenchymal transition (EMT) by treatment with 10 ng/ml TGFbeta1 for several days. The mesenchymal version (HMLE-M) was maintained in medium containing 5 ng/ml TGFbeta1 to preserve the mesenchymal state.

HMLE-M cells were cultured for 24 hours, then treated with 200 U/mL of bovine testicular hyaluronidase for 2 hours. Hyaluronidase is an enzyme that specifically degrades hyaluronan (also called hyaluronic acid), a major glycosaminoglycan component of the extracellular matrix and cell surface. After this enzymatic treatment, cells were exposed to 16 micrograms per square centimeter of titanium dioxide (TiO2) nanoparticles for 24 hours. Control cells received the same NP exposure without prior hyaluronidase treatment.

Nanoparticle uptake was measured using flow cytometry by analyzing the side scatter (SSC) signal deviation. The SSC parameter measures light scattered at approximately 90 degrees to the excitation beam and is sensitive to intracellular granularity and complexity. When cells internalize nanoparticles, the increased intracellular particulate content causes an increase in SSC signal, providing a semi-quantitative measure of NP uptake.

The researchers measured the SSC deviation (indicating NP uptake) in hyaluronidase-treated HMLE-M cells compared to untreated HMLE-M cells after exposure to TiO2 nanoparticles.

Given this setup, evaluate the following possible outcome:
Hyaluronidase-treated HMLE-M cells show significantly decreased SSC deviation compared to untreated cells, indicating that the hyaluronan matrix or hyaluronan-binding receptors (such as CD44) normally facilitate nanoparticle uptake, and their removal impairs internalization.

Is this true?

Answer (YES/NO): YES